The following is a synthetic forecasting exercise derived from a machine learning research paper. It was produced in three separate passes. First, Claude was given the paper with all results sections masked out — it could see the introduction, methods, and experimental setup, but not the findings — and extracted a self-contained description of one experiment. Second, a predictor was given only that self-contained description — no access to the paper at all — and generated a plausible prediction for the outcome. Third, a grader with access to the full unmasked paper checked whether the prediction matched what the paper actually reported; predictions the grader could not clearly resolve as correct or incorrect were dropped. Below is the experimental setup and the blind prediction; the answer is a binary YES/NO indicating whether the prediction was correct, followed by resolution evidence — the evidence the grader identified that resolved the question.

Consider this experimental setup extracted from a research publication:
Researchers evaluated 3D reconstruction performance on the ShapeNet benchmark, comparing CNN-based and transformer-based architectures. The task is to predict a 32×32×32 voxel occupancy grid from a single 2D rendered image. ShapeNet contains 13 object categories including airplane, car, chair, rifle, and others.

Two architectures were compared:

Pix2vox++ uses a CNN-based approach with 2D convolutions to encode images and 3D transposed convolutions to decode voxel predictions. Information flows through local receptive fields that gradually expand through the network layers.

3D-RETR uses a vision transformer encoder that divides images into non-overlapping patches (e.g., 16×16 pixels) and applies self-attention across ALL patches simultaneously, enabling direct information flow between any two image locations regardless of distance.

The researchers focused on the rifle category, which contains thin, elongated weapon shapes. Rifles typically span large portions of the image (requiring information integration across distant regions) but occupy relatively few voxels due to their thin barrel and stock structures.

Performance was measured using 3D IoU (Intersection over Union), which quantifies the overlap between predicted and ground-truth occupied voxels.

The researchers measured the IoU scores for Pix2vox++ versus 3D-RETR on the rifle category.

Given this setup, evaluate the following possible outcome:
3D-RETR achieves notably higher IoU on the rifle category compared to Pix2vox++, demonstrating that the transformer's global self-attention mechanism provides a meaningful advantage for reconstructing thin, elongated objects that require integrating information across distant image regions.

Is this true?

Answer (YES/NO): YES